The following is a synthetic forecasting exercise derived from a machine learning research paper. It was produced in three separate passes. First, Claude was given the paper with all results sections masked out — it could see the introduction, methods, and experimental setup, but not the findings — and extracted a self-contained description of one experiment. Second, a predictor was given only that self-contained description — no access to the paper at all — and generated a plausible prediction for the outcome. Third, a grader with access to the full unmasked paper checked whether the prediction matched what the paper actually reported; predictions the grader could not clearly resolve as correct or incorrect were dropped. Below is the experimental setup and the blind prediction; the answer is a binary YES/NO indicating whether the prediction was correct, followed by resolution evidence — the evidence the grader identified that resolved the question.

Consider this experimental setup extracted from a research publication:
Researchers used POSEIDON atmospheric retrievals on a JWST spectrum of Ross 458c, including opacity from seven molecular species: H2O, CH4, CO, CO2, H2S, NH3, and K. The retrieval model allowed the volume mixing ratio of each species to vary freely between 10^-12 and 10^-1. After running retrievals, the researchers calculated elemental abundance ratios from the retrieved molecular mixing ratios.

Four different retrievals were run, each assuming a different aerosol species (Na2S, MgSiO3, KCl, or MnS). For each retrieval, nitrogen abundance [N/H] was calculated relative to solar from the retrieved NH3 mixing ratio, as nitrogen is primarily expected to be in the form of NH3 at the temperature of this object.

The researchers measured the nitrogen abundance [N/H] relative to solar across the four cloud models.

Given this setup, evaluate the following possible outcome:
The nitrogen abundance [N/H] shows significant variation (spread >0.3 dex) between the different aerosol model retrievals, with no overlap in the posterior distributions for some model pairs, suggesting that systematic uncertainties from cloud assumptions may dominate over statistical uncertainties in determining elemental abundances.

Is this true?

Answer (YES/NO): NO